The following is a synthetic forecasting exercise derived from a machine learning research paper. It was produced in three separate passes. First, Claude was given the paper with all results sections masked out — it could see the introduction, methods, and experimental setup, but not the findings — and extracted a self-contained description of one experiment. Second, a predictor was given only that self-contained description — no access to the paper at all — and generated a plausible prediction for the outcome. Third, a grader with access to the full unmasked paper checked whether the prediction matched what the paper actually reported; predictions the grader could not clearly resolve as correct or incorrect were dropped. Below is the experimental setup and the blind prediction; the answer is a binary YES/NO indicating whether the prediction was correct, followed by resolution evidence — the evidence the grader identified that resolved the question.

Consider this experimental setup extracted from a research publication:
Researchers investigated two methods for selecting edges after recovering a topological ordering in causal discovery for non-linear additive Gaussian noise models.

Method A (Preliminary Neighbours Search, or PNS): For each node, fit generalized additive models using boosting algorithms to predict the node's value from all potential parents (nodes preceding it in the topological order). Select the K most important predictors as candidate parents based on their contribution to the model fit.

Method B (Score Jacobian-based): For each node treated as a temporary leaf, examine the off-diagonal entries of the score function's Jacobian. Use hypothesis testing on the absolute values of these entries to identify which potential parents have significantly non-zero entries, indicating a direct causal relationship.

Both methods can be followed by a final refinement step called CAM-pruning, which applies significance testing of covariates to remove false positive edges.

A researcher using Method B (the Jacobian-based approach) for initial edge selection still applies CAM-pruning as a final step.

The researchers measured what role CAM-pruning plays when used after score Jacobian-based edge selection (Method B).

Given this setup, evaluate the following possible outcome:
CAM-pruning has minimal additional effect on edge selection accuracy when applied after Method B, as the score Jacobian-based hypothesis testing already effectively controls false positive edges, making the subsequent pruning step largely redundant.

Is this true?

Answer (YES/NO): NO